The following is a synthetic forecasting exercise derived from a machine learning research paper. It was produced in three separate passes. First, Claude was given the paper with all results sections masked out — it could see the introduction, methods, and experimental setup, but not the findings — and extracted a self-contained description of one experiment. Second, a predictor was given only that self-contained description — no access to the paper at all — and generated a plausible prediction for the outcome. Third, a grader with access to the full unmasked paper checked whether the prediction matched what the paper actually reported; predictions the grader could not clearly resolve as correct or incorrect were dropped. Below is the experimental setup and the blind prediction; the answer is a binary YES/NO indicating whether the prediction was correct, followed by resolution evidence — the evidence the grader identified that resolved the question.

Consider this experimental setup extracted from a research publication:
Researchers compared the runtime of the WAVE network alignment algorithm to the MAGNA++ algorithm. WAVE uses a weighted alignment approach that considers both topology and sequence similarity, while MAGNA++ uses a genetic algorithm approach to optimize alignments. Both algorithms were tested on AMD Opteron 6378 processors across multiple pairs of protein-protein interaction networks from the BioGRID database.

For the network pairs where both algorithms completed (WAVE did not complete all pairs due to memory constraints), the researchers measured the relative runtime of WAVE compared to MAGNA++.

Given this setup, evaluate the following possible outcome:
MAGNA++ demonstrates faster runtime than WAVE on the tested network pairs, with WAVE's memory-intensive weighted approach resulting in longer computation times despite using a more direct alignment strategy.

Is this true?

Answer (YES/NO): NO